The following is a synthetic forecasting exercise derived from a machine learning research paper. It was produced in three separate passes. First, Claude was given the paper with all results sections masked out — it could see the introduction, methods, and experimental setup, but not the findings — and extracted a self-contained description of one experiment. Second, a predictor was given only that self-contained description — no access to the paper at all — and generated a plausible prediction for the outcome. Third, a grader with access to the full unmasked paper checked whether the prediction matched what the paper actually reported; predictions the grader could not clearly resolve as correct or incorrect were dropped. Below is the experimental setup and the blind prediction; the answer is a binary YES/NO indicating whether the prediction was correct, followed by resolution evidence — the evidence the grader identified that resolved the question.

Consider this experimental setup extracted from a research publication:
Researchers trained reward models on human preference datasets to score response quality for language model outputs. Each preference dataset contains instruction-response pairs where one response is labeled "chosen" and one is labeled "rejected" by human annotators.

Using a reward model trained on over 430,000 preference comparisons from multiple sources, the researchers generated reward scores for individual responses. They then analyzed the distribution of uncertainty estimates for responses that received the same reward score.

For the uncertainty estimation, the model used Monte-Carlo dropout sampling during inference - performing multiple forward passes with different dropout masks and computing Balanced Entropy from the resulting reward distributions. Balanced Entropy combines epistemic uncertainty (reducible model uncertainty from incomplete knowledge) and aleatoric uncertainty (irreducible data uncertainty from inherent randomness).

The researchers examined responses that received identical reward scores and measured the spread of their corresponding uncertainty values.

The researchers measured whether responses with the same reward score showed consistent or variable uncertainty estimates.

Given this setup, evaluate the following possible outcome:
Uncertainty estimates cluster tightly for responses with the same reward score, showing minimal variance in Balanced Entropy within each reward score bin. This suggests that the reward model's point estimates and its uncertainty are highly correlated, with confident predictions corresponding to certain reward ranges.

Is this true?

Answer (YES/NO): NO